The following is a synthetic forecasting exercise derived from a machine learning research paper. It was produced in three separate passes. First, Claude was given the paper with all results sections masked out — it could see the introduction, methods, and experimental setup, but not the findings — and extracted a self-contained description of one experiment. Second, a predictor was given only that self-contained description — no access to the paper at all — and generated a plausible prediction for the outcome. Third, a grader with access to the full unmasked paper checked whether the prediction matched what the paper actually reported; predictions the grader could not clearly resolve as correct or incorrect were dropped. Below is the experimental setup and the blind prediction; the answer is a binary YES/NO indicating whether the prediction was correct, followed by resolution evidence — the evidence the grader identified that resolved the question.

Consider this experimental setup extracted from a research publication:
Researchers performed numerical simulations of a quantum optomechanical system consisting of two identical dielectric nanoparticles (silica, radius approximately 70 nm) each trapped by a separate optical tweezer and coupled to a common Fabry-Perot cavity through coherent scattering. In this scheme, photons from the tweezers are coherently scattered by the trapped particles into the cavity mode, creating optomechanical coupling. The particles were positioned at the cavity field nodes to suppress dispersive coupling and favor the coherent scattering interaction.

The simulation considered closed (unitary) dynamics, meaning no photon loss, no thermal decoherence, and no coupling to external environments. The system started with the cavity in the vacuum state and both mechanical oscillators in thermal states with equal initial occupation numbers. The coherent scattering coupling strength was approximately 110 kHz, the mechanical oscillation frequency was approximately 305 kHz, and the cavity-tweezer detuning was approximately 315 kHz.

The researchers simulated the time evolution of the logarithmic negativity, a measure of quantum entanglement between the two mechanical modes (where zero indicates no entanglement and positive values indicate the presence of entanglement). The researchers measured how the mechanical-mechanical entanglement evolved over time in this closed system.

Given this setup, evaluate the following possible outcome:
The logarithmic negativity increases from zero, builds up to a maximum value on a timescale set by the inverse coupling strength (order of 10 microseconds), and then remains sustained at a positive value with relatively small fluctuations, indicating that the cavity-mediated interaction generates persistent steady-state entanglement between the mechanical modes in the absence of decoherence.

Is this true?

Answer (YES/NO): NO